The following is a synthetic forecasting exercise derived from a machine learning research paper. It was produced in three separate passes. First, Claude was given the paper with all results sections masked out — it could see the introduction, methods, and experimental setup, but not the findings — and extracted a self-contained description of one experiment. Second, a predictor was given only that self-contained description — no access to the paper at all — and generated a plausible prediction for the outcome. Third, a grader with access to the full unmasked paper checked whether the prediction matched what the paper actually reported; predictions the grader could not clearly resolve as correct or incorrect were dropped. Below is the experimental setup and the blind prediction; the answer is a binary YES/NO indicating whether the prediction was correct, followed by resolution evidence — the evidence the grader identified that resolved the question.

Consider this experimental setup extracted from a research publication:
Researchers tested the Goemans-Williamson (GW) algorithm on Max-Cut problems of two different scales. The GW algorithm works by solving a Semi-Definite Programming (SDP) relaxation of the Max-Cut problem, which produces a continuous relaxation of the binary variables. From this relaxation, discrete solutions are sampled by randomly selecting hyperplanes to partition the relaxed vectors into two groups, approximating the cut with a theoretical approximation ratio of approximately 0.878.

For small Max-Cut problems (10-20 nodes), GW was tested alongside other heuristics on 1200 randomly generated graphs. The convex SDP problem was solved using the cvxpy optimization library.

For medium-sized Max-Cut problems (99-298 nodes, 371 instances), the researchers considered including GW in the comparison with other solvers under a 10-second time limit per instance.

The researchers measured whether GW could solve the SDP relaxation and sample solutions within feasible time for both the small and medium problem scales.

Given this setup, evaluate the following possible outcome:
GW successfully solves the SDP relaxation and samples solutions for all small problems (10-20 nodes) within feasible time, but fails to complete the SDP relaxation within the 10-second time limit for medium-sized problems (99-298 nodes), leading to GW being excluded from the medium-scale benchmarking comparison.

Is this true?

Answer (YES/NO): YES